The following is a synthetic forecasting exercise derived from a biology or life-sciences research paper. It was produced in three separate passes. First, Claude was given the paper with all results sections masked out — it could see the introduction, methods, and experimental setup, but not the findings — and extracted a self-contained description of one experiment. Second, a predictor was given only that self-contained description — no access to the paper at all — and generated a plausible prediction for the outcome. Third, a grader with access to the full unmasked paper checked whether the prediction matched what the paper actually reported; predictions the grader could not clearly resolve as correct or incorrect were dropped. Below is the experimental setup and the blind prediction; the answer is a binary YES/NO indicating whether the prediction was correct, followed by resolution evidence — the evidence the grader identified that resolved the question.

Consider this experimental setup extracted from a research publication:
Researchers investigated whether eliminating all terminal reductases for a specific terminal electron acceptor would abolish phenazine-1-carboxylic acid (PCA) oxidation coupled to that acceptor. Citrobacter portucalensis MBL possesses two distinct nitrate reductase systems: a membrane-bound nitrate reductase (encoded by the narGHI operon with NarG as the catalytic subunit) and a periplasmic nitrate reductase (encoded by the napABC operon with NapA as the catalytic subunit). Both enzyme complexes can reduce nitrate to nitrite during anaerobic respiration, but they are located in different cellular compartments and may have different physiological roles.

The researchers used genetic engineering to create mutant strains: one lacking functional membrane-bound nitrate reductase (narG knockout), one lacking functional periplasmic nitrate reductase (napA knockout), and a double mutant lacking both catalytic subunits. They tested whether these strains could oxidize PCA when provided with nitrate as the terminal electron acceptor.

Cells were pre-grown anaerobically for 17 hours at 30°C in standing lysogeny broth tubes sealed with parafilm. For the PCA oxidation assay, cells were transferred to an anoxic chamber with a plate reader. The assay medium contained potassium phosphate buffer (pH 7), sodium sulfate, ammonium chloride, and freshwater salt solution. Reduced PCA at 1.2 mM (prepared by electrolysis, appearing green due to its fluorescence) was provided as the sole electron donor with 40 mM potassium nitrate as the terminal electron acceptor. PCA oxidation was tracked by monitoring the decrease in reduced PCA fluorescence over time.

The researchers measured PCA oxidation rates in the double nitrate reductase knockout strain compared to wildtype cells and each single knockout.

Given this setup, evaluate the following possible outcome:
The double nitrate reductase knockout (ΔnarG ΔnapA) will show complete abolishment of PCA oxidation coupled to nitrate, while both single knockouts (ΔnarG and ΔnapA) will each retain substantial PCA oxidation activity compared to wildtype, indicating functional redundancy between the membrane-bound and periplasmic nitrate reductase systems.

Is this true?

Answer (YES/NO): NO